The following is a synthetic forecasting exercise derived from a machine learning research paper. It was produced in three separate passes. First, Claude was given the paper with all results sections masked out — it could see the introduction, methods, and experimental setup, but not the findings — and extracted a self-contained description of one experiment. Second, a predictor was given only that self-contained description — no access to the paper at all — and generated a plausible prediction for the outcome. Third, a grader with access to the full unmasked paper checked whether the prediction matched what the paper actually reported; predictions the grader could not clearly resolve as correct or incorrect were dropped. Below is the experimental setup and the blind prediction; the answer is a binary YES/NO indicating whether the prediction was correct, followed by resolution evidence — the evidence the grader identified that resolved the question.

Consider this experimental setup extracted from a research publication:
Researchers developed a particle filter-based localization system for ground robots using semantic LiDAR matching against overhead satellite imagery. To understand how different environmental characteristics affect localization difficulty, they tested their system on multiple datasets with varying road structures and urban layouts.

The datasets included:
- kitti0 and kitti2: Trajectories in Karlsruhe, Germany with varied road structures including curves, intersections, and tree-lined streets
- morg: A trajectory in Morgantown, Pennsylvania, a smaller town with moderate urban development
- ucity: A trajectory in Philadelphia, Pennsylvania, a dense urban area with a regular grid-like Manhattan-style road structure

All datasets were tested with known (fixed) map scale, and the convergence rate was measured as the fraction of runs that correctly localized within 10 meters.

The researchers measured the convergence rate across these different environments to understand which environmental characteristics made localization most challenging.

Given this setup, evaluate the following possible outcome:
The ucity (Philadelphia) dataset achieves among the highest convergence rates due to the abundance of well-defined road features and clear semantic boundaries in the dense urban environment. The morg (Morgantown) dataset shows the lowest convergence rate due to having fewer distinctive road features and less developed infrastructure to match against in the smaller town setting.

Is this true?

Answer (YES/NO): NO